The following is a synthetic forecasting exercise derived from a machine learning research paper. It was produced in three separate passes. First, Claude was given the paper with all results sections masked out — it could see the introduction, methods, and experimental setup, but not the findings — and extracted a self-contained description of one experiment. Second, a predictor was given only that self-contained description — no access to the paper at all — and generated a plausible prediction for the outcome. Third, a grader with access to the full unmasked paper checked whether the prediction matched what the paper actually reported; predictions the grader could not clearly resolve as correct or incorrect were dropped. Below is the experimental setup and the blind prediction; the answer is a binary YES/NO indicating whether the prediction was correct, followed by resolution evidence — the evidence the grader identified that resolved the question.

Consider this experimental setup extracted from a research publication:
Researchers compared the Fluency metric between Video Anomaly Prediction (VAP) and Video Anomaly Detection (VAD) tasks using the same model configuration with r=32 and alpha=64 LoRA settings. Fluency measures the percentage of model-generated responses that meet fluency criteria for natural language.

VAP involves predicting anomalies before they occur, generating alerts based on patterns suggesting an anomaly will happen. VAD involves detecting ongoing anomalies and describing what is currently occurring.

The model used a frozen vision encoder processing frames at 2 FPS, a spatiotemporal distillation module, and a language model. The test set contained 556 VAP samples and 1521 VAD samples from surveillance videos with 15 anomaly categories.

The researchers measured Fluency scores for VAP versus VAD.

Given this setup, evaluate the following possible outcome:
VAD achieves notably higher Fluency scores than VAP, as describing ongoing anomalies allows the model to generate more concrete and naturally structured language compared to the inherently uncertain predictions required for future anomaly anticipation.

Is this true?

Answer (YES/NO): NO